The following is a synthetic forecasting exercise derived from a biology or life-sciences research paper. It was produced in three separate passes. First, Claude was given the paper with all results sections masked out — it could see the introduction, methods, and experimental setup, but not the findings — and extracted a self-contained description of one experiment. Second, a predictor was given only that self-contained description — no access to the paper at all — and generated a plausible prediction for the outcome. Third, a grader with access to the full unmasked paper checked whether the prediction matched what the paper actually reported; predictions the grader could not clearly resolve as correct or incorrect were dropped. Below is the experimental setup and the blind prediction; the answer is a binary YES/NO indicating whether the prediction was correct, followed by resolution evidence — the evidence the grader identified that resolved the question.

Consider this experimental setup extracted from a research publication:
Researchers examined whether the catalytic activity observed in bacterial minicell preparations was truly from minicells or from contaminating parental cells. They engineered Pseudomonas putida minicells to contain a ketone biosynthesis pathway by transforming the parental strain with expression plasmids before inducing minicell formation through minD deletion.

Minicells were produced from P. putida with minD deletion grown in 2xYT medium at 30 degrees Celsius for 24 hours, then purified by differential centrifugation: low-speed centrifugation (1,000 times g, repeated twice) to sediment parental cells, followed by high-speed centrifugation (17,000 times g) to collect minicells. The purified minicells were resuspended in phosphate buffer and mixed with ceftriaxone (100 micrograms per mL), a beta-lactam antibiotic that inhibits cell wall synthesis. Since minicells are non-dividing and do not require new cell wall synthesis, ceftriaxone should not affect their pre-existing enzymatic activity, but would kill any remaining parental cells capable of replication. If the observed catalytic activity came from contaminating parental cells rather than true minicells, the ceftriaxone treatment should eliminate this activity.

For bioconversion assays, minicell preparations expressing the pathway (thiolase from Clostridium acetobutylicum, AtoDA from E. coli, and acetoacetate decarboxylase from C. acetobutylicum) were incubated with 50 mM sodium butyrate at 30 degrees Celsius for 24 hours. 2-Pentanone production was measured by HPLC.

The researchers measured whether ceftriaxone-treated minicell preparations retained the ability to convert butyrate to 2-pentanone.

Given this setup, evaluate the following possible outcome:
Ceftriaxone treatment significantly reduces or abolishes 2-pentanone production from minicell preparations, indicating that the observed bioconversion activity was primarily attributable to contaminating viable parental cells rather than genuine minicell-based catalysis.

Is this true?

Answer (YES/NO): NO